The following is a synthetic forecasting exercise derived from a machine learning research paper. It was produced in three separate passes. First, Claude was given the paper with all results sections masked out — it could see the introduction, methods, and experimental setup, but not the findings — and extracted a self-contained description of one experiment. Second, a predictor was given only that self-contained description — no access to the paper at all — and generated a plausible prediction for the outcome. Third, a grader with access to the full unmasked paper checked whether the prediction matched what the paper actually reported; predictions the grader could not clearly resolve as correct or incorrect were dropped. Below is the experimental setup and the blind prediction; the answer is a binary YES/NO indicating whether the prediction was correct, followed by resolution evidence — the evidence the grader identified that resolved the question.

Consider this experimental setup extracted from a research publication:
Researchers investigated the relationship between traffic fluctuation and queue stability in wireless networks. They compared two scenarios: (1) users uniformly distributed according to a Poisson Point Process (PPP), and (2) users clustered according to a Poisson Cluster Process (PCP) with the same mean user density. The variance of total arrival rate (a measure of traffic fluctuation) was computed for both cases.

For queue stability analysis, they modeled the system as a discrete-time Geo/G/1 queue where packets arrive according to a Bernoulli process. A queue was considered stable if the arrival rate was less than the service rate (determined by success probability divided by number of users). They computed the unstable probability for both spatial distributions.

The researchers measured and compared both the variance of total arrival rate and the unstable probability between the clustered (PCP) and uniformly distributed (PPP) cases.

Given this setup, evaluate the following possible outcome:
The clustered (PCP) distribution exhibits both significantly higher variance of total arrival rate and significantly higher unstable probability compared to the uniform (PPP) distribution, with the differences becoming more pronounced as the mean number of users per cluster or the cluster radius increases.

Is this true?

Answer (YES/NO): NO